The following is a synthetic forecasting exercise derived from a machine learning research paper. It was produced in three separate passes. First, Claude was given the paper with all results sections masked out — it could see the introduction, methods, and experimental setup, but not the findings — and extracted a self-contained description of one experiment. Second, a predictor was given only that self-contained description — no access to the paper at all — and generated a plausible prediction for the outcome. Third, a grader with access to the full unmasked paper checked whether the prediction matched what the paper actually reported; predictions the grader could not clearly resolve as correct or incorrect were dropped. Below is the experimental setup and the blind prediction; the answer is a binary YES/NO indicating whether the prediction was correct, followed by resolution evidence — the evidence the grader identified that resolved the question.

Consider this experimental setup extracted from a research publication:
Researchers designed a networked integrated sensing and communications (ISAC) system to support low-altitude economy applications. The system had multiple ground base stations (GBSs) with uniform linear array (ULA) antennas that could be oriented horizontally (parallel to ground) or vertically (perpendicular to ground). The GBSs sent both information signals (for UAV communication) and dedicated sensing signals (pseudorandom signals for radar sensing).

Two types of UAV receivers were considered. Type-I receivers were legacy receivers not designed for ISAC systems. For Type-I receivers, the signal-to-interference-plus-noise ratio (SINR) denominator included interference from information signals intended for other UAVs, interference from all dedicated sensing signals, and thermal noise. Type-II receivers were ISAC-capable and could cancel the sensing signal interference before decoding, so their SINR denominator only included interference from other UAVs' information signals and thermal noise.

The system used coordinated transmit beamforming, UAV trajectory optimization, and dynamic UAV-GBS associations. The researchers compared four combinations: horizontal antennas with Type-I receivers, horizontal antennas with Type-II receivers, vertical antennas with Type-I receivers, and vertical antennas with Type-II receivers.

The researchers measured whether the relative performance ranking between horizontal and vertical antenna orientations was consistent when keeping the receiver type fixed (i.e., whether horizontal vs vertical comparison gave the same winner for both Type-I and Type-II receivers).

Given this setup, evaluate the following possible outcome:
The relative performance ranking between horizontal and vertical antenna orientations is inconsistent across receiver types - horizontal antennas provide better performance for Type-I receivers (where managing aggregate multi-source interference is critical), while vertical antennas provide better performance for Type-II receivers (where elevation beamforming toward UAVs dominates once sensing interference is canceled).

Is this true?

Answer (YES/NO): NO